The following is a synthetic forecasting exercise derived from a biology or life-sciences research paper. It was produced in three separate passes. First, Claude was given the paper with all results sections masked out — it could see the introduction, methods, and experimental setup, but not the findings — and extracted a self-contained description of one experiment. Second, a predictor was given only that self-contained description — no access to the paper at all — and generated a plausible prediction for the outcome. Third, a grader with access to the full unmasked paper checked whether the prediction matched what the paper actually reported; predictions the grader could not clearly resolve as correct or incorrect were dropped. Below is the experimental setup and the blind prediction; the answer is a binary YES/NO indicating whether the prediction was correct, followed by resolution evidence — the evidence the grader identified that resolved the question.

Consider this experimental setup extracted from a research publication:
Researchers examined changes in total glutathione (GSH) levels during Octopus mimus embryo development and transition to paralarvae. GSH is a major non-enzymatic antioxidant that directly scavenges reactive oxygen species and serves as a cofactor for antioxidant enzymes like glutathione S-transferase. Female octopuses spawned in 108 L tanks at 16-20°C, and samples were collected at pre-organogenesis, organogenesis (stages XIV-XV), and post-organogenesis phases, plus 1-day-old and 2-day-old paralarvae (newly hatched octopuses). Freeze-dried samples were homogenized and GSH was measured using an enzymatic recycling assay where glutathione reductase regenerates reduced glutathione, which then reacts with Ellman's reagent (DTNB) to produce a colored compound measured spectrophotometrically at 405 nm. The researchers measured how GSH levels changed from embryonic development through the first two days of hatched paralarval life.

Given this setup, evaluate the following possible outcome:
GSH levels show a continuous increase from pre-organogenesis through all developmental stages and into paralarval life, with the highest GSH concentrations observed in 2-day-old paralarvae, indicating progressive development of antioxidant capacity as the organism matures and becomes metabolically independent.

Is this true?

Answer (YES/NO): NO